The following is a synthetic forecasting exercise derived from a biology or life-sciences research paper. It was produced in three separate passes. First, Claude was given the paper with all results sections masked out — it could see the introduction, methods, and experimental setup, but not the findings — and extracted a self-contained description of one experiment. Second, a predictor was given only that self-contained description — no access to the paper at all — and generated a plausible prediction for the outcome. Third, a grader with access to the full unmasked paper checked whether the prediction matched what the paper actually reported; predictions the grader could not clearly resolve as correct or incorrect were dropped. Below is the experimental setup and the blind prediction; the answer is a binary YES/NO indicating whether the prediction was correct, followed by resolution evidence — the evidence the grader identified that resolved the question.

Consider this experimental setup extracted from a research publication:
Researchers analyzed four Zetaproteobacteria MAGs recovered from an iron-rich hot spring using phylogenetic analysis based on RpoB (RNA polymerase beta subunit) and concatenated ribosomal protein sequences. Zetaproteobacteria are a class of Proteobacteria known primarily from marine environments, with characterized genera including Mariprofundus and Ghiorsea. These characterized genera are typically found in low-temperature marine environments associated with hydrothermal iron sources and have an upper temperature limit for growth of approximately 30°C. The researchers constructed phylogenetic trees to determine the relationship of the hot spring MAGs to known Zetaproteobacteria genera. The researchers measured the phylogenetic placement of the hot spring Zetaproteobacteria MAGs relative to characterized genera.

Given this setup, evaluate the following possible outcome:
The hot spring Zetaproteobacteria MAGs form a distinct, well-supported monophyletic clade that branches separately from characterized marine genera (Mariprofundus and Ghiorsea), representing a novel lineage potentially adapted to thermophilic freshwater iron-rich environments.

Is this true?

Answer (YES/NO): NO